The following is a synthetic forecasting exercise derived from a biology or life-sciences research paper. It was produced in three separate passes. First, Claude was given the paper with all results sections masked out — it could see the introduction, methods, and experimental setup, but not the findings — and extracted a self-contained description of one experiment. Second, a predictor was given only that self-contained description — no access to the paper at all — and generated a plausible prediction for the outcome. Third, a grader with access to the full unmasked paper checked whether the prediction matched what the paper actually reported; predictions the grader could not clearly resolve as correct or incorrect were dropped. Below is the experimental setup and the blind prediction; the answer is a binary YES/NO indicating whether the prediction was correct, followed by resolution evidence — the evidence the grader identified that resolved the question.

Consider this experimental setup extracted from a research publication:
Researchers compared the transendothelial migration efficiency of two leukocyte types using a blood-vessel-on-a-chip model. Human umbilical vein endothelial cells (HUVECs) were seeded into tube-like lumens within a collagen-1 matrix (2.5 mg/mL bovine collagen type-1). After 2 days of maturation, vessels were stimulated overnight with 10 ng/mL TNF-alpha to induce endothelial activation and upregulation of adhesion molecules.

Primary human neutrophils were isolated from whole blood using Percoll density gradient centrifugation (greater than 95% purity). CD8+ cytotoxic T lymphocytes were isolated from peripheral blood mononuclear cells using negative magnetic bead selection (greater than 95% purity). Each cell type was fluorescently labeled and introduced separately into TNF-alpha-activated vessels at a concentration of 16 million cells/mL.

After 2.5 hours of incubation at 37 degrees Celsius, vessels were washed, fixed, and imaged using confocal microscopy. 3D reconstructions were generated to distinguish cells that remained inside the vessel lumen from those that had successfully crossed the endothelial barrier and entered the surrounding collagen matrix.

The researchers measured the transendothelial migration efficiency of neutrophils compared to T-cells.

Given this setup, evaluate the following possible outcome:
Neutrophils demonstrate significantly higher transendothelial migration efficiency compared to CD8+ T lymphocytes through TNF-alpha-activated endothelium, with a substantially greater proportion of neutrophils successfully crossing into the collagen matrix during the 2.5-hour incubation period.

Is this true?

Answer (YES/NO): YES